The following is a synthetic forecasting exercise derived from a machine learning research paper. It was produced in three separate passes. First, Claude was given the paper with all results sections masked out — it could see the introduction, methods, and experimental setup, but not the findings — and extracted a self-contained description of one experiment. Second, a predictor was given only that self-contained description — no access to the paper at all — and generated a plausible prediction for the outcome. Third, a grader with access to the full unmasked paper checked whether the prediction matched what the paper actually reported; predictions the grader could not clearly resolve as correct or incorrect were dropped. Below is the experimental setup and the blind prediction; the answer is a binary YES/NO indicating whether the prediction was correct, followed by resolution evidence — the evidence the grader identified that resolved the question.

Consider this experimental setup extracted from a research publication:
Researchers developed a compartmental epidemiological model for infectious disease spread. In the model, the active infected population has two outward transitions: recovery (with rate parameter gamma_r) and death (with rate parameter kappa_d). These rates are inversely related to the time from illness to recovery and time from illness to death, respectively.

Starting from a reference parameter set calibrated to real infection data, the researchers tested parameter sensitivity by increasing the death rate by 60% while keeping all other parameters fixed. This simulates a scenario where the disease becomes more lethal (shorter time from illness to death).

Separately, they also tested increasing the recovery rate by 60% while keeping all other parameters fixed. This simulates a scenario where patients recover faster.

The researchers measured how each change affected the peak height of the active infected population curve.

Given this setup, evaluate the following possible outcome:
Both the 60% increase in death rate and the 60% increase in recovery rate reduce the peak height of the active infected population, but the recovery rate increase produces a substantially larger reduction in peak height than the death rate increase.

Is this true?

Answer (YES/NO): NO